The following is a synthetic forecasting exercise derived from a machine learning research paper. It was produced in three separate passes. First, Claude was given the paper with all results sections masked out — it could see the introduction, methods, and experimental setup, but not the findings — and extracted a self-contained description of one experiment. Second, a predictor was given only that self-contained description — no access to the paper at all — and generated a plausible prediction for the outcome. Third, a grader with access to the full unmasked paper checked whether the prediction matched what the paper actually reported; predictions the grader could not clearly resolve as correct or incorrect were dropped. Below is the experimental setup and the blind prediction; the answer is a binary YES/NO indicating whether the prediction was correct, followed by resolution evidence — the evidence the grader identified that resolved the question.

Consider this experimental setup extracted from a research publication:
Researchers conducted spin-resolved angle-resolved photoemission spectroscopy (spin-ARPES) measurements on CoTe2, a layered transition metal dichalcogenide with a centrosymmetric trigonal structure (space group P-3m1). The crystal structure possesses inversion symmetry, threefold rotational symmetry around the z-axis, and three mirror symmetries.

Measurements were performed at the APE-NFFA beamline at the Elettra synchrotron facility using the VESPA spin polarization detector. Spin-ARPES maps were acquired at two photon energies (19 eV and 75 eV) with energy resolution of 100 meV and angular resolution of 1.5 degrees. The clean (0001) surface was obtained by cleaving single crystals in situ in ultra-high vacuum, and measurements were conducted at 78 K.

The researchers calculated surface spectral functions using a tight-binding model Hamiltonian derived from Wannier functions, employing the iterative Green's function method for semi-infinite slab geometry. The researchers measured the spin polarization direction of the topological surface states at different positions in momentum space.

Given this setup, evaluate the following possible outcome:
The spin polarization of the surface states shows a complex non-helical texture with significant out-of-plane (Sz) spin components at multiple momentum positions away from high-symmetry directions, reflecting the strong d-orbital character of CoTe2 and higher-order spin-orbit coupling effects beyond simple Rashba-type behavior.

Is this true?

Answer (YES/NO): NO